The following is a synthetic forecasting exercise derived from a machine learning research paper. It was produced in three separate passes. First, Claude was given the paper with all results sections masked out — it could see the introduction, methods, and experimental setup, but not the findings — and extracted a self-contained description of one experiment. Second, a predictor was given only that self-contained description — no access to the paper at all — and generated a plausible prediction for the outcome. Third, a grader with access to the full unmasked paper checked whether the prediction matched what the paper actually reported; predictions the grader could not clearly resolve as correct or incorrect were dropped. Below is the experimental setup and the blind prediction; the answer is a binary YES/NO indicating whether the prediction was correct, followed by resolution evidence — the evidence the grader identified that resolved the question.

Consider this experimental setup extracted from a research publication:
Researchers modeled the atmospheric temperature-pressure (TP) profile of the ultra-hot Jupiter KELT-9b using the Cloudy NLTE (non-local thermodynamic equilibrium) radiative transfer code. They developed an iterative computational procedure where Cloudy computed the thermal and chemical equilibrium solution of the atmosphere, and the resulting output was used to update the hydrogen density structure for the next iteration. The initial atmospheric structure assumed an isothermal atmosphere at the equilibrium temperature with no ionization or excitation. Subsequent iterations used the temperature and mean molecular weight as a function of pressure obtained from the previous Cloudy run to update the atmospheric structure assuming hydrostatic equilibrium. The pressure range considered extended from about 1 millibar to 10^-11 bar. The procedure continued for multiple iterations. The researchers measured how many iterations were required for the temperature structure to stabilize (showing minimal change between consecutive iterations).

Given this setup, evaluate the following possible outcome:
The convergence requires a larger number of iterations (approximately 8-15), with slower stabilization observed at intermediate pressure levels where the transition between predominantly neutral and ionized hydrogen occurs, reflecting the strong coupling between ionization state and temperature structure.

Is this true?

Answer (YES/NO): NO